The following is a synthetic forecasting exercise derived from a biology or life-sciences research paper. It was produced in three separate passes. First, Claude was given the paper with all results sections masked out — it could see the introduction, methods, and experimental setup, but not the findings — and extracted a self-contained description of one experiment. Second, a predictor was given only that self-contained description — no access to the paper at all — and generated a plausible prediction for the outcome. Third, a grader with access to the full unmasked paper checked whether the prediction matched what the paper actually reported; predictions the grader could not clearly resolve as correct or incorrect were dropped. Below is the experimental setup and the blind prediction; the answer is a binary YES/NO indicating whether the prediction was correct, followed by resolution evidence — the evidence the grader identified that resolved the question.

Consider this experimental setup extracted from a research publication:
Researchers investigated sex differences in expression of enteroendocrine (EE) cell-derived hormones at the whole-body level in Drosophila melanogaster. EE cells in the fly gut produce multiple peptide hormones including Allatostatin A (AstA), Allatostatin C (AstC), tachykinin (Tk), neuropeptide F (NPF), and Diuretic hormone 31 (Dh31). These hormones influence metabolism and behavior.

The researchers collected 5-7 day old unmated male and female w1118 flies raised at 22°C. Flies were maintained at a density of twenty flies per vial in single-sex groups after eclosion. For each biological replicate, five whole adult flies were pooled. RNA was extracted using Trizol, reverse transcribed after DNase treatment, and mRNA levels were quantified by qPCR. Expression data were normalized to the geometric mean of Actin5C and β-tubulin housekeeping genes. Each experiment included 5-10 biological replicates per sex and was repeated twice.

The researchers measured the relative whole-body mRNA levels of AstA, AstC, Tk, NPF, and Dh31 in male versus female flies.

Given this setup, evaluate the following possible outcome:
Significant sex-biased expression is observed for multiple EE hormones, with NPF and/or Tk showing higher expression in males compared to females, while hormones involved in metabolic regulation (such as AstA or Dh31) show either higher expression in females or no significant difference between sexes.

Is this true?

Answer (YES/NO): NO